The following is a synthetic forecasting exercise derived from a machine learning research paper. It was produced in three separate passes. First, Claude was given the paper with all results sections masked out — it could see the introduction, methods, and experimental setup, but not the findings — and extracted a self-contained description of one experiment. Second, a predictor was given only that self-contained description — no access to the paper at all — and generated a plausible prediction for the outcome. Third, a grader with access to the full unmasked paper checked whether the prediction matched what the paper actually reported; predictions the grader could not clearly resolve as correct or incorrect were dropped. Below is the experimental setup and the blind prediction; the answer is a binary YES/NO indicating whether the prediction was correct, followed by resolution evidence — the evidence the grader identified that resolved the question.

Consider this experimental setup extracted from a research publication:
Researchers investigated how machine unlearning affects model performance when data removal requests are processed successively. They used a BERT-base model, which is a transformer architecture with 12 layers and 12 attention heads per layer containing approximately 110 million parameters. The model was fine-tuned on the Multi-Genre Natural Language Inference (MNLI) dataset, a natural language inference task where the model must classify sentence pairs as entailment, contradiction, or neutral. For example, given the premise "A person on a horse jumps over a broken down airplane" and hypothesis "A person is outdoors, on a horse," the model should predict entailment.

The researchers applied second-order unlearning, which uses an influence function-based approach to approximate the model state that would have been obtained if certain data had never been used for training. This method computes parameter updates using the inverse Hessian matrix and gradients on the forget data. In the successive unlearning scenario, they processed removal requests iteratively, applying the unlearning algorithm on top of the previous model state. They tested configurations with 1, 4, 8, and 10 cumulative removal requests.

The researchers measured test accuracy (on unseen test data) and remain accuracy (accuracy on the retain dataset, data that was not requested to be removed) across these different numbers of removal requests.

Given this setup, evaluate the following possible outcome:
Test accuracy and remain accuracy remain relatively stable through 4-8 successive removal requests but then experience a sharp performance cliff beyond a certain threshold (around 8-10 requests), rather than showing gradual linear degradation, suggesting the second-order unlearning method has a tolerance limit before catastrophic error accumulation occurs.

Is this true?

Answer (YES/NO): NO